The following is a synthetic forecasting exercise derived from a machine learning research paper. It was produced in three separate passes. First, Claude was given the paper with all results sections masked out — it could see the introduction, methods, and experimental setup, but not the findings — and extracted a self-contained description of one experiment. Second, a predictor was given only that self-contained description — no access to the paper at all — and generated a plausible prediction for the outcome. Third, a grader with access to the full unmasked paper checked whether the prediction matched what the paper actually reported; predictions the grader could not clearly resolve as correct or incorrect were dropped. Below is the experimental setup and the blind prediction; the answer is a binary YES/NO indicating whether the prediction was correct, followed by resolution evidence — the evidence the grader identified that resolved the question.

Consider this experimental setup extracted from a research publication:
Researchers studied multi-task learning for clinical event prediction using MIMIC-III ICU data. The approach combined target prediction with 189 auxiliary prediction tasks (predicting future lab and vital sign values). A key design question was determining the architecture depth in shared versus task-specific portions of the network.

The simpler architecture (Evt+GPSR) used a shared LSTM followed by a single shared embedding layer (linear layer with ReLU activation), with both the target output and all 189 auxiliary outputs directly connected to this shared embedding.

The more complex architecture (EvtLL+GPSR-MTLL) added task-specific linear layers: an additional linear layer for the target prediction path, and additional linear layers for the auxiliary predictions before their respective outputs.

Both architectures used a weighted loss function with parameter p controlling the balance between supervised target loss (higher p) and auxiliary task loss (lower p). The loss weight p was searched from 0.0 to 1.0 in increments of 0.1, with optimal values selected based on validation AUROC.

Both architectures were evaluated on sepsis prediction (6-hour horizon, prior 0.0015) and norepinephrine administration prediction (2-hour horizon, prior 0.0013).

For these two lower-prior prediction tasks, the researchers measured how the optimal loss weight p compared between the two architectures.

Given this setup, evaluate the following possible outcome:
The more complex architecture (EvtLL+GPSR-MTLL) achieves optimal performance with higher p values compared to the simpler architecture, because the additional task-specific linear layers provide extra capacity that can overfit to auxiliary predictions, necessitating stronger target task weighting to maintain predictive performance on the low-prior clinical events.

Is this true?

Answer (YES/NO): YES